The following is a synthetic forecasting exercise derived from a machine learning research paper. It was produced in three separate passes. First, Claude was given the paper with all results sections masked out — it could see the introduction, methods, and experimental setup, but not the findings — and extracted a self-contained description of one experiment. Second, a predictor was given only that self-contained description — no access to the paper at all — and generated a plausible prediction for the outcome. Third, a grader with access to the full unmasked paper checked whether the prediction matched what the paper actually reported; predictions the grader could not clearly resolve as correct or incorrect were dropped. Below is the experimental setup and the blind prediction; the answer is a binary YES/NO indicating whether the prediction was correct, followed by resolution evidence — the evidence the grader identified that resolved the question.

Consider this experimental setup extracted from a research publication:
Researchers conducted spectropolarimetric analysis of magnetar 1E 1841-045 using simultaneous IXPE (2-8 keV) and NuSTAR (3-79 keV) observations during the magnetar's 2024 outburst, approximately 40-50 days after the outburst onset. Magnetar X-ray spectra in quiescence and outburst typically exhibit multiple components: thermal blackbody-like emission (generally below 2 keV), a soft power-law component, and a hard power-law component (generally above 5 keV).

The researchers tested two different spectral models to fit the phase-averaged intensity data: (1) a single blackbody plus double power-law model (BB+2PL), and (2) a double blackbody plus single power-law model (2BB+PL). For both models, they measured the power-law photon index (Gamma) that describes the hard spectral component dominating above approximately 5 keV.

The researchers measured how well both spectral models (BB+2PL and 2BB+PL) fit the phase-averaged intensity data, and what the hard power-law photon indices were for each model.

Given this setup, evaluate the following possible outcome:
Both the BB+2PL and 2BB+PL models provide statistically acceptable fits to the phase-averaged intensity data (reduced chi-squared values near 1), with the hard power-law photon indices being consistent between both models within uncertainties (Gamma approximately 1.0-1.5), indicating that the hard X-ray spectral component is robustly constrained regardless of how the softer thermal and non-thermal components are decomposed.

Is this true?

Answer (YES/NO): NO